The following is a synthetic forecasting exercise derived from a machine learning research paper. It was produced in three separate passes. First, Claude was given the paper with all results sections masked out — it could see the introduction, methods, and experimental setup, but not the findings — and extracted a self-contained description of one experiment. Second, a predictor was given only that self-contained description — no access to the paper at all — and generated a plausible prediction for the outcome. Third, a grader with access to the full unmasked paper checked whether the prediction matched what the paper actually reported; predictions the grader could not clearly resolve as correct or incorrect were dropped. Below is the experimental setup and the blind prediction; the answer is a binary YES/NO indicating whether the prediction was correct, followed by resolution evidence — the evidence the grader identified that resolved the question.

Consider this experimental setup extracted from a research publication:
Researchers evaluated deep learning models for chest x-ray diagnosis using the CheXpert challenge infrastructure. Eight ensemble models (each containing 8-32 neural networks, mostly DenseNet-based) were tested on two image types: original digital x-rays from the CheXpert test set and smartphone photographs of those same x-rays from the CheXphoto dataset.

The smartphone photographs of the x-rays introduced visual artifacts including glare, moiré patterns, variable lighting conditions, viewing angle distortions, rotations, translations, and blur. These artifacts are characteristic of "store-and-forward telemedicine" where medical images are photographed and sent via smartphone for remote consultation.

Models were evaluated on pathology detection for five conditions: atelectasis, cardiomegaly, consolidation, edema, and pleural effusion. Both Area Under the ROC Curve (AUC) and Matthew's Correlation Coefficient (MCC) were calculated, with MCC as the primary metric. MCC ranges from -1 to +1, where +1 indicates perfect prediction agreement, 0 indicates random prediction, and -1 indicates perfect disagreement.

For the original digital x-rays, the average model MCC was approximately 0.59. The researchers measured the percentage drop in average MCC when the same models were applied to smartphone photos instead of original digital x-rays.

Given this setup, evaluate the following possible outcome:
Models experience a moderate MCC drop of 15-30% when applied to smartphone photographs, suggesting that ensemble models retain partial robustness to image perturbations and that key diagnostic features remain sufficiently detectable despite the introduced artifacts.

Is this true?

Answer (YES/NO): NO